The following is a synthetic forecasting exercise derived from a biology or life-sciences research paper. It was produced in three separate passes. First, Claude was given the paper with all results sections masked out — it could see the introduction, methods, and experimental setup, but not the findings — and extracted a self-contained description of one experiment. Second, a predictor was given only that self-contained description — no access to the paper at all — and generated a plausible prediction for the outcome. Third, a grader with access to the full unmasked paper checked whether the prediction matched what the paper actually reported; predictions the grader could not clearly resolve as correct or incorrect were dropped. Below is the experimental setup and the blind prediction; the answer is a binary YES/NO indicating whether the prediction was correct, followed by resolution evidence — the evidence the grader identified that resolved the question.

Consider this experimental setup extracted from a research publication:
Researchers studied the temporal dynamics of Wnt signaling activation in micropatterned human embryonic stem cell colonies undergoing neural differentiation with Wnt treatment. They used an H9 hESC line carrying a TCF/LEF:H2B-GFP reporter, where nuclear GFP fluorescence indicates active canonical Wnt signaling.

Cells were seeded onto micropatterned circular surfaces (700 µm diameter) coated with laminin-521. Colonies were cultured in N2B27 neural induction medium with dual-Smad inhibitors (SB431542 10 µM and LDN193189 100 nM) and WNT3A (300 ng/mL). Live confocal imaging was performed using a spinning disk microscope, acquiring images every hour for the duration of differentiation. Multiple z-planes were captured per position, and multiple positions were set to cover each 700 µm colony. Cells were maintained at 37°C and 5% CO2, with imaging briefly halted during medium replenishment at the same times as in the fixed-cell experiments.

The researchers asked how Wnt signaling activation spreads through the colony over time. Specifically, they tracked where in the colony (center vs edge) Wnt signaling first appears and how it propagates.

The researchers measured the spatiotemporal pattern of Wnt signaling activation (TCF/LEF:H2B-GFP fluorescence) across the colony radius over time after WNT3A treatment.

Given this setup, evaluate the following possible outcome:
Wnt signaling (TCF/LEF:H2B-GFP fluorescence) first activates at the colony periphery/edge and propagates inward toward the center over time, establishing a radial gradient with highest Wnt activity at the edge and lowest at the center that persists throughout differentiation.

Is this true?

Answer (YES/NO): YES